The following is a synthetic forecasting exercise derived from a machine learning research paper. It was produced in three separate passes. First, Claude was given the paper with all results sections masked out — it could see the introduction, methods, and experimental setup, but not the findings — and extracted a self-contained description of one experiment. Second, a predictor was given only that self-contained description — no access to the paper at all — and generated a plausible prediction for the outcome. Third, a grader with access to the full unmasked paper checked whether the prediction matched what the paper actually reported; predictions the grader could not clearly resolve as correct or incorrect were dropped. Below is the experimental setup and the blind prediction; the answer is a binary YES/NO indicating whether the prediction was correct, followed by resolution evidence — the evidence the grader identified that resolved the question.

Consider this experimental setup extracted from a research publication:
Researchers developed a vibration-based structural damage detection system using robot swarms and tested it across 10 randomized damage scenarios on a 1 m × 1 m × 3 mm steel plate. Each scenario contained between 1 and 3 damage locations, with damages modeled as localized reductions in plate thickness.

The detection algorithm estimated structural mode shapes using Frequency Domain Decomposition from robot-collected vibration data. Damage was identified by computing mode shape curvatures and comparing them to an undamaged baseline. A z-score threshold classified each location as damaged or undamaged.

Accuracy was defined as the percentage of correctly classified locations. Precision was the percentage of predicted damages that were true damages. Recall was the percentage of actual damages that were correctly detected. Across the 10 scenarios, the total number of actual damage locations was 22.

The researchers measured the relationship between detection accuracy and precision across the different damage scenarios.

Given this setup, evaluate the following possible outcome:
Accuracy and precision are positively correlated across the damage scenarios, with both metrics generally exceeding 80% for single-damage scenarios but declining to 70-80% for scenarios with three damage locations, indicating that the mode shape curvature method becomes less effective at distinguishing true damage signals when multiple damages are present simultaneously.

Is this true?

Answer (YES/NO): NO